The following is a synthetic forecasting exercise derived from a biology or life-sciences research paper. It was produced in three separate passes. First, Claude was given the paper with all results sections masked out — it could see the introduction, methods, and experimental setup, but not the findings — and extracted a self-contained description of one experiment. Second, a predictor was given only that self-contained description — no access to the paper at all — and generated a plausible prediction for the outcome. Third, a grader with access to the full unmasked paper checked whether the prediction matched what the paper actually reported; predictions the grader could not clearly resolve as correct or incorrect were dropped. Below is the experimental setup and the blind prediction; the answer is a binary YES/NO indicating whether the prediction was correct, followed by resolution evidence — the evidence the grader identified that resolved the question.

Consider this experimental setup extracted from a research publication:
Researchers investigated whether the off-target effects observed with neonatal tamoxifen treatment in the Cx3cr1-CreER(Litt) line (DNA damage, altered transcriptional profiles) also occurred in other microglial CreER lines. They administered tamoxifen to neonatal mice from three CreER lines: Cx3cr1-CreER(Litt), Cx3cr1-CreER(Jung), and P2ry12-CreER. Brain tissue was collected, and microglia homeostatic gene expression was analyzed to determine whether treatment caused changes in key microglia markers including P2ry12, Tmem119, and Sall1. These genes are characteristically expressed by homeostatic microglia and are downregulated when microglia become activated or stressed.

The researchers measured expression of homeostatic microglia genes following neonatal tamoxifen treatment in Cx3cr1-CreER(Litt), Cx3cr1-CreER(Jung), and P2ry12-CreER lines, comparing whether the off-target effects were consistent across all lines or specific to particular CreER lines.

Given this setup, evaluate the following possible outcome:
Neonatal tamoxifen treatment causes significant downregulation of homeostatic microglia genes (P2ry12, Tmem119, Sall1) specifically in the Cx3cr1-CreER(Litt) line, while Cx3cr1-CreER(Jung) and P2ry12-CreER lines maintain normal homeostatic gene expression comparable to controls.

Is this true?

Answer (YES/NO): YES